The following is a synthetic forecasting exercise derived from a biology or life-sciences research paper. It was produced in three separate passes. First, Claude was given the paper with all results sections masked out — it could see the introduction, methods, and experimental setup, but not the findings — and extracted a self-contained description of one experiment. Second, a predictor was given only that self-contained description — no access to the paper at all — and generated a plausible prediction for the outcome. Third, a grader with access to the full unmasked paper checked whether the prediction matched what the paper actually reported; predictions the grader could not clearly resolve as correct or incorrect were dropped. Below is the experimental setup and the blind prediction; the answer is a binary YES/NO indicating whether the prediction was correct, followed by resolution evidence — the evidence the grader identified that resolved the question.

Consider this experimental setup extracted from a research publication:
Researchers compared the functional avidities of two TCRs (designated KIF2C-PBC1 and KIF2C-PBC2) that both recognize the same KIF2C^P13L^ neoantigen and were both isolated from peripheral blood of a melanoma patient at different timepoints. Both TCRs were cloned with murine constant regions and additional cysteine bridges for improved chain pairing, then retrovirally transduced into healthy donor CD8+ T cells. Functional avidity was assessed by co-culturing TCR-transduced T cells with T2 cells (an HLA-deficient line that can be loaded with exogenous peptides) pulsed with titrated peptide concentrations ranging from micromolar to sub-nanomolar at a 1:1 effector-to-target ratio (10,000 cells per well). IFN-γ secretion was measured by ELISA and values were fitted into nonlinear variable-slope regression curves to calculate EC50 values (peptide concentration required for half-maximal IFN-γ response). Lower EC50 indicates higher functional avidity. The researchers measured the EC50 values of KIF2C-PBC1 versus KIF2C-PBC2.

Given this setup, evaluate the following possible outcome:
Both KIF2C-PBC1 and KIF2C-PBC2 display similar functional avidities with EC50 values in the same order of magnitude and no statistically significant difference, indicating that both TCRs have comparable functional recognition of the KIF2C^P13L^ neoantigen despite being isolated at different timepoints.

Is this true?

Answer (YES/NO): YES